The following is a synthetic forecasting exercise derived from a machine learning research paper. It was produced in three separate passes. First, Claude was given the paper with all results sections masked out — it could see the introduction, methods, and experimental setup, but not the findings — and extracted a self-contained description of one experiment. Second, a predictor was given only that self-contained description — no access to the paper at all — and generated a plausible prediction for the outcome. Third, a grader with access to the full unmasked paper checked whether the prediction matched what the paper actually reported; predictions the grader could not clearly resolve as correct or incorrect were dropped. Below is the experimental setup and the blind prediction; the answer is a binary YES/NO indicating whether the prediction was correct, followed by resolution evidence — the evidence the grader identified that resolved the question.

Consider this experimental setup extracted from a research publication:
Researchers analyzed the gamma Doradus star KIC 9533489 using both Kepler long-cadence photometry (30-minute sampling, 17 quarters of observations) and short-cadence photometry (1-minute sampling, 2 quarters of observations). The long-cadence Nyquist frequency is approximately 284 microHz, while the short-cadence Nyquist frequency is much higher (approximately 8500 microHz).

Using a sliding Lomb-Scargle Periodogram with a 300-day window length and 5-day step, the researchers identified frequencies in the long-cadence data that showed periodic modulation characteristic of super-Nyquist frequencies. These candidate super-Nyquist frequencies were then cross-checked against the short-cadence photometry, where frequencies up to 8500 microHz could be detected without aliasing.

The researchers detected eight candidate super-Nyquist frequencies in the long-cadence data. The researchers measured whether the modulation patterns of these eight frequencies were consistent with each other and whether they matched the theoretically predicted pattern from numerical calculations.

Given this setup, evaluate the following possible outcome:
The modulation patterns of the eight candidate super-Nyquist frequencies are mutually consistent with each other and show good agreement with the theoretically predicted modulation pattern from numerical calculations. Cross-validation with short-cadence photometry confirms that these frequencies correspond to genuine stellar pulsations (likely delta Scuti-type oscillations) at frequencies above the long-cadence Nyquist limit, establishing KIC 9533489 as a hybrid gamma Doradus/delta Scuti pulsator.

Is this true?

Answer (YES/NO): YES